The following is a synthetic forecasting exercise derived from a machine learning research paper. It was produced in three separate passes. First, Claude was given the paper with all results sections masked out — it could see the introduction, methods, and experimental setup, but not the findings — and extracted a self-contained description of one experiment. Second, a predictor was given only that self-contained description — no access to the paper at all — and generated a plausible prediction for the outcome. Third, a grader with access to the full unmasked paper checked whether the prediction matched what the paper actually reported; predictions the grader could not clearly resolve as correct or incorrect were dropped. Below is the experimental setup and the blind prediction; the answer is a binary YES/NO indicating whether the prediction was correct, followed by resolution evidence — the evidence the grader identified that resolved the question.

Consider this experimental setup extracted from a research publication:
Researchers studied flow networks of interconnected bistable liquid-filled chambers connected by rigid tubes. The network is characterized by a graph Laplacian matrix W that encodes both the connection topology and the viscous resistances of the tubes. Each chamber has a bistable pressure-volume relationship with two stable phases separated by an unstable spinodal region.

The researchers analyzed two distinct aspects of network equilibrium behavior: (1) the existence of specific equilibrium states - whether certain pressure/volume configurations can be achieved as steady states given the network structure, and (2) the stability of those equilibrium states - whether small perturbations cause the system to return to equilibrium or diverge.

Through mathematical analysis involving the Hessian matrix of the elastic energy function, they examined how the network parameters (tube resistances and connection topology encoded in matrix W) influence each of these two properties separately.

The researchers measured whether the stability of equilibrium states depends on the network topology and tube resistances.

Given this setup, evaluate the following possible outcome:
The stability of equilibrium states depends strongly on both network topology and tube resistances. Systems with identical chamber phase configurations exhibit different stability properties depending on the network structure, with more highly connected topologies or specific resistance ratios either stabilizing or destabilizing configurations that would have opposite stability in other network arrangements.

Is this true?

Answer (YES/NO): NO